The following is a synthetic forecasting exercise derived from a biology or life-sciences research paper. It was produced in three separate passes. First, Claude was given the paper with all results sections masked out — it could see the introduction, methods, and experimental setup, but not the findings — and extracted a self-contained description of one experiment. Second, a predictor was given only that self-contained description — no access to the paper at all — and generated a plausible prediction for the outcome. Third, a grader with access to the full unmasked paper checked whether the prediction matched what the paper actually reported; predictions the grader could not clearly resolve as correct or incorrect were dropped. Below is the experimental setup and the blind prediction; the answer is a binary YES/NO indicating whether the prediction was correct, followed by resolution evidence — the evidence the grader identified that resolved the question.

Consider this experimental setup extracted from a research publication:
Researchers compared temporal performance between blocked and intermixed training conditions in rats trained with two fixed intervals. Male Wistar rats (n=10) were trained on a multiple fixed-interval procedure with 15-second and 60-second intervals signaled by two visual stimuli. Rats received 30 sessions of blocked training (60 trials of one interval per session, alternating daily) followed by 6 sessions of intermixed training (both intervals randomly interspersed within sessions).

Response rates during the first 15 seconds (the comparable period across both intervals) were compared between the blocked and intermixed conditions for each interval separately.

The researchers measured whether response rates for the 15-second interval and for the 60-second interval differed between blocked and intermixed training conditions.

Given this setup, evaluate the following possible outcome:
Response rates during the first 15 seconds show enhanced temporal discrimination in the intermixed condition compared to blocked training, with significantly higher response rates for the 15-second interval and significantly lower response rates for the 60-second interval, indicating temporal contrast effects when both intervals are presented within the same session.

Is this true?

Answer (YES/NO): NO